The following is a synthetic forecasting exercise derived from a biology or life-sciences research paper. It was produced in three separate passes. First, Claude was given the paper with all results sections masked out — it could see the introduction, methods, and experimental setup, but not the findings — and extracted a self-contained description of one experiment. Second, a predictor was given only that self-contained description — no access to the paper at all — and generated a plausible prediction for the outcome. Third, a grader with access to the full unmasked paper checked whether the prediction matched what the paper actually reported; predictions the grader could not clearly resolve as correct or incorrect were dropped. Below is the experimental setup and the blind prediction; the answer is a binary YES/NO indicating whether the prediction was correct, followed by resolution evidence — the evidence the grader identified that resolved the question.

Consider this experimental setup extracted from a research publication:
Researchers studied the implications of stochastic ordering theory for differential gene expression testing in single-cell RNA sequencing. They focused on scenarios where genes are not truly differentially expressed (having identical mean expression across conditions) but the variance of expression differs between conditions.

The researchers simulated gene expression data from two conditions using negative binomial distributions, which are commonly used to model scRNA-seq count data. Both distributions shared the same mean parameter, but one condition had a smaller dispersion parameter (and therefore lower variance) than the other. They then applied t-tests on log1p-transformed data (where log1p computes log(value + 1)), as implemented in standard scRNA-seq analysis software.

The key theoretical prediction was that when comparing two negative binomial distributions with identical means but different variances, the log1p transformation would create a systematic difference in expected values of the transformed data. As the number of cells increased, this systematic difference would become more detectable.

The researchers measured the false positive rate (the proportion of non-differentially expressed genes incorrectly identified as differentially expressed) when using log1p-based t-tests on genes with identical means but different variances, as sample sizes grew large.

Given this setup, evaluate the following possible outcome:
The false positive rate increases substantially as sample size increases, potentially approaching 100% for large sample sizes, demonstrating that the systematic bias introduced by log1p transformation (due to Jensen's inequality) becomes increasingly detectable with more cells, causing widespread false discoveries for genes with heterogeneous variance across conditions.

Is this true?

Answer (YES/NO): YES